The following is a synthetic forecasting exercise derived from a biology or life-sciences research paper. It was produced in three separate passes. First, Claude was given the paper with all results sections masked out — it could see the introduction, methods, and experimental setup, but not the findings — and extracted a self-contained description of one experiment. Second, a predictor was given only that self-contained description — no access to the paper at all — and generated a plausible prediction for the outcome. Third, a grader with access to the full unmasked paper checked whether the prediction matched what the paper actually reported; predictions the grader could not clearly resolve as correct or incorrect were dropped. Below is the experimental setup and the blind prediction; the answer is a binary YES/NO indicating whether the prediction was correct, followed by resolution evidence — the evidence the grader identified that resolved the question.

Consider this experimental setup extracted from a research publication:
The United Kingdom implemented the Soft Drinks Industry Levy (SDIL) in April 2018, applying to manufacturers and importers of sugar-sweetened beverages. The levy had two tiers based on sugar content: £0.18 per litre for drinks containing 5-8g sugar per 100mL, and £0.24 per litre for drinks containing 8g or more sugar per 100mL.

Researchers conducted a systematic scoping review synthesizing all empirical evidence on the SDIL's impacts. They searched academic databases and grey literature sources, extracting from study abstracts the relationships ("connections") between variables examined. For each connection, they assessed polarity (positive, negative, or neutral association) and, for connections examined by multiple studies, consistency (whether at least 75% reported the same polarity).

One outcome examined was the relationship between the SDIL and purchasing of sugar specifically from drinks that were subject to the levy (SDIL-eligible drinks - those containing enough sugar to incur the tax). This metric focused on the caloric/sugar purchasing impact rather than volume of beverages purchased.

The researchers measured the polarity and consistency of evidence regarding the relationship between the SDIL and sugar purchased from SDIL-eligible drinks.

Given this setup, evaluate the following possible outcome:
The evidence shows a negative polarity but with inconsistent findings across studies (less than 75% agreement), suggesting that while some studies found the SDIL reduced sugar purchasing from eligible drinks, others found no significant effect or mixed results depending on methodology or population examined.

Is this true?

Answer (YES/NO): NO